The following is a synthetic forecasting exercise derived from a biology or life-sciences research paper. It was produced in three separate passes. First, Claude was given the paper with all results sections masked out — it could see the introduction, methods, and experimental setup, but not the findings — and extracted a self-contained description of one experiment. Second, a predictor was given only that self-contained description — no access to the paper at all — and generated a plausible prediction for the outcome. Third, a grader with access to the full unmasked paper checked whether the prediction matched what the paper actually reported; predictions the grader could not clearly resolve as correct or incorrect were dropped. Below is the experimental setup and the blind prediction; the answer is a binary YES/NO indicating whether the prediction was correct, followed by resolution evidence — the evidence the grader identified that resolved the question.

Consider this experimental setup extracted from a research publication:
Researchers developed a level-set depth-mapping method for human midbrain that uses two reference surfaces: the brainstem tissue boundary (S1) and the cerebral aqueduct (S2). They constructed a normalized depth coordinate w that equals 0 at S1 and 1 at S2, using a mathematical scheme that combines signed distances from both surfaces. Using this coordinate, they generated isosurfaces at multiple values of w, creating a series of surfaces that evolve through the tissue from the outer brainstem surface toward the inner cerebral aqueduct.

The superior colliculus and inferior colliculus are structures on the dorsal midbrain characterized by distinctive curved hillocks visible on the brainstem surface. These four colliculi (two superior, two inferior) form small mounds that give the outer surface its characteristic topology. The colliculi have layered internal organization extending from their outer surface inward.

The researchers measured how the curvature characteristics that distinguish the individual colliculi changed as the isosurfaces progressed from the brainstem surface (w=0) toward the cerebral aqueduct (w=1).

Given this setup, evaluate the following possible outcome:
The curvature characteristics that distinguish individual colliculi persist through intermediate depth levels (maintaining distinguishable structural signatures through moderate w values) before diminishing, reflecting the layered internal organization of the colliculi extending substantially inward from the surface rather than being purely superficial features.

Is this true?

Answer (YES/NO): NO